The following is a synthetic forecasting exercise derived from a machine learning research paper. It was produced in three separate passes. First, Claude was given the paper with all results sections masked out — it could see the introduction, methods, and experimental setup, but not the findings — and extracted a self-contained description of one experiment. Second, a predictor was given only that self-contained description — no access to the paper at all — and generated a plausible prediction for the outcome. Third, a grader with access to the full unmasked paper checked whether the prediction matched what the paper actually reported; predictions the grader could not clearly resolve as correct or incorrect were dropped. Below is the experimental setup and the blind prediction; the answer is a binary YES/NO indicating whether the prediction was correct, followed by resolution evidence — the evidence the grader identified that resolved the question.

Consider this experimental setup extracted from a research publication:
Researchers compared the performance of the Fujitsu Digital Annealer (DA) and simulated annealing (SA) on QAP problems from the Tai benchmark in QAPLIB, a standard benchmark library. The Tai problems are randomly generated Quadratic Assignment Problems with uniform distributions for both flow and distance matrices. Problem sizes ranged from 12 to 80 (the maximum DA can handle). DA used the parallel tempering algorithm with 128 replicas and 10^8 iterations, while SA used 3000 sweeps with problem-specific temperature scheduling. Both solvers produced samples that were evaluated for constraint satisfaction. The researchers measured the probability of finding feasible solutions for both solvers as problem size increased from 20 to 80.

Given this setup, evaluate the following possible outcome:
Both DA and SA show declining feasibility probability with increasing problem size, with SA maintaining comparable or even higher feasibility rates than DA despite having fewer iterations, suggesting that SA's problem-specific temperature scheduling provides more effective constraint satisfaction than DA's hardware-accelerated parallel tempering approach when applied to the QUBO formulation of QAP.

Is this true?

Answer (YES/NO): NO